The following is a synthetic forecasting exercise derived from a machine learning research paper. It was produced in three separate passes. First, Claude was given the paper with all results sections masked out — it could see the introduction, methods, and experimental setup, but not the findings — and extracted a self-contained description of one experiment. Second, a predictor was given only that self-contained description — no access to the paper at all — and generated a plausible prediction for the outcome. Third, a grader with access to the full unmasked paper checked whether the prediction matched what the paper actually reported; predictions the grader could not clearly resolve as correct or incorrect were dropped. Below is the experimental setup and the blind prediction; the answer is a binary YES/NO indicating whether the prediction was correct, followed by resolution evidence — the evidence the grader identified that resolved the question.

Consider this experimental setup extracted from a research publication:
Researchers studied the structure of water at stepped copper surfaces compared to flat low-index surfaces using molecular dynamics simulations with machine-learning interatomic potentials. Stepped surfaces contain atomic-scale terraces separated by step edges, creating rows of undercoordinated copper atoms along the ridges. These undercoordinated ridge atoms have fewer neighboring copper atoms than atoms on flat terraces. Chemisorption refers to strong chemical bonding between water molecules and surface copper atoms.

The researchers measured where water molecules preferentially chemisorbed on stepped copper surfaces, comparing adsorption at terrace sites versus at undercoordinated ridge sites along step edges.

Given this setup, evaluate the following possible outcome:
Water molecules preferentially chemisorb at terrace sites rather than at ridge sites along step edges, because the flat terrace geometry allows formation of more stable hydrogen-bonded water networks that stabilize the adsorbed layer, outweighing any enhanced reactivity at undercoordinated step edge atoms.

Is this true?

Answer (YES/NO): NO